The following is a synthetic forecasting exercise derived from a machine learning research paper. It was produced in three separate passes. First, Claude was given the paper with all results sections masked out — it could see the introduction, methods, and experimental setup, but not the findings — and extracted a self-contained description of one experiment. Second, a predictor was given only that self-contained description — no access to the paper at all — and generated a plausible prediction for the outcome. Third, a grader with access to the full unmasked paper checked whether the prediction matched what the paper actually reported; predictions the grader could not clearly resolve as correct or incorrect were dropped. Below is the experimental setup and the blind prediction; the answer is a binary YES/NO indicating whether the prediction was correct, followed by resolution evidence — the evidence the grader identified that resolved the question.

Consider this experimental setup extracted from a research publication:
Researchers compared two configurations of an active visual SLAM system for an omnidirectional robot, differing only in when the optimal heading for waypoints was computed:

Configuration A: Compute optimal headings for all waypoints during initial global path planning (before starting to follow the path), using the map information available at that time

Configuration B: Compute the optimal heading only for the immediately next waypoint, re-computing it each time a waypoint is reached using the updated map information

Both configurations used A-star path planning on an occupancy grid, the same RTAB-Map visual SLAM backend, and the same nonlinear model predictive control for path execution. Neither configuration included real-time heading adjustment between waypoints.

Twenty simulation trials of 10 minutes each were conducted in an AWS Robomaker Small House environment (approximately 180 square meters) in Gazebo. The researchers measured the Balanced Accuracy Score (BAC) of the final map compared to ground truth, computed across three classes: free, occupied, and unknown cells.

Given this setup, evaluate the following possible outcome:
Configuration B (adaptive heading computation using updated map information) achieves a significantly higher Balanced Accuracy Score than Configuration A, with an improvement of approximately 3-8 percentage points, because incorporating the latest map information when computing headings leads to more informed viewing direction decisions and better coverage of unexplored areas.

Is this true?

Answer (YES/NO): NO